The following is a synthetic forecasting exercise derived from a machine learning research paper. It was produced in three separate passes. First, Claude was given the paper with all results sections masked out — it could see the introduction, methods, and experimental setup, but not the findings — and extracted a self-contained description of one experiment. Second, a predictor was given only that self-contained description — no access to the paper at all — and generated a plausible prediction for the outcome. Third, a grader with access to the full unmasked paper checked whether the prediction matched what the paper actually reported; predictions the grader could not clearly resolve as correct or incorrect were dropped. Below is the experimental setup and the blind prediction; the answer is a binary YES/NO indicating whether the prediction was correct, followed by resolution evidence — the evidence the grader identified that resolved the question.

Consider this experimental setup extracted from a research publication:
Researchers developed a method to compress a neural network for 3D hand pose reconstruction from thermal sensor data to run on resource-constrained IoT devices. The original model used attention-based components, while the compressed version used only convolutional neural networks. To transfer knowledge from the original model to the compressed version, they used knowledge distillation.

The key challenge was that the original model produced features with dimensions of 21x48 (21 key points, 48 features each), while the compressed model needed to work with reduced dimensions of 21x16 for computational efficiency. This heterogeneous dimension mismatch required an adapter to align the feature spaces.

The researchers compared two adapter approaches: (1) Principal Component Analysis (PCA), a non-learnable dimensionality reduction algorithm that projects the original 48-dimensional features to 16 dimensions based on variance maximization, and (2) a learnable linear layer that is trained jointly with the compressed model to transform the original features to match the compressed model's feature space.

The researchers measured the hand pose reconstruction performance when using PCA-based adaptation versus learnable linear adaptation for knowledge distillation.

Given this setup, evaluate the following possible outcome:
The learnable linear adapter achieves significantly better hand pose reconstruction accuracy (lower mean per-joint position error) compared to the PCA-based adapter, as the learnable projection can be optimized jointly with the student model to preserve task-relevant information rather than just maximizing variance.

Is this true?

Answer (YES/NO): YES